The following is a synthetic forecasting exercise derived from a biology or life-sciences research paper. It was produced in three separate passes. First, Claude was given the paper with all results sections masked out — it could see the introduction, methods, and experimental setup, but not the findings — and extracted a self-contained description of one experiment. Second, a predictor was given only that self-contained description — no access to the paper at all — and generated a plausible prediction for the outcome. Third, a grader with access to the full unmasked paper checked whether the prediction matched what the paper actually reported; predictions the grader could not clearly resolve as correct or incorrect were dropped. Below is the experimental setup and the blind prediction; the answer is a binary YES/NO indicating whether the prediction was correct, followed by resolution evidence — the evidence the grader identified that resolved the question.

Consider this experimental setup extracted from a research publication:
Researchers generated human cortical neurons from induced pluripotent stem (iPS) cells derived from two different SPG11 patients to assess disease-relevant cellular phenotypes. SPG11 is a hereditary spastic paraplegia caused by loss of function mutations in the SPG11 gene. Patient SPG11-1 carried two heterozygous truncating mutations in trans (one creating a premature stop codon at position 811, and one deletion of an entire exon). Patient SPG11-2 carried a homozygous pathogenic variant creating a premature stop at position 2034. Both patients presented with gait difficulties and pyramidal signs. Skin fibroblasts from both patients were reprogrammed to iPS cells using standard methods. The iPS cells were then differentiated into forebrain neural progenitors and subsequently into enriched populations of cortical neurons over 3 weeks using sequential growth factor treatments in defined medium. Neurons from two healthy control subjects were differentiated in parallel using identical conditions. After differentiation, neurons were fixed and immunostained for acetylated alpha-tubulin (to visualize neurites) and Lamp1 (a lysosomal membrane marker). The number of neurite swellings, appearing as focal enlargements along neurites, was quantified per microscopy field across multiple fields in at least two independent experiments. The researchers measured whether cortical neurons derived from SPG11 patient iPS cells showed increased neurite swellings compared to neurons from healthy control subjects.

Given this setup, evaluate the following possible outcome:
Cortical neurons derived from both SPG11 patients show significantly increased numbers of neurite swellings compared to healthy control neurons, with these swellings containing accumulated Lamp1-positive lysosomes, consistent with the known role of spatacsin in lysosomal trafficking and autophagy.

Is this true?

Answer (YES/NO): YES